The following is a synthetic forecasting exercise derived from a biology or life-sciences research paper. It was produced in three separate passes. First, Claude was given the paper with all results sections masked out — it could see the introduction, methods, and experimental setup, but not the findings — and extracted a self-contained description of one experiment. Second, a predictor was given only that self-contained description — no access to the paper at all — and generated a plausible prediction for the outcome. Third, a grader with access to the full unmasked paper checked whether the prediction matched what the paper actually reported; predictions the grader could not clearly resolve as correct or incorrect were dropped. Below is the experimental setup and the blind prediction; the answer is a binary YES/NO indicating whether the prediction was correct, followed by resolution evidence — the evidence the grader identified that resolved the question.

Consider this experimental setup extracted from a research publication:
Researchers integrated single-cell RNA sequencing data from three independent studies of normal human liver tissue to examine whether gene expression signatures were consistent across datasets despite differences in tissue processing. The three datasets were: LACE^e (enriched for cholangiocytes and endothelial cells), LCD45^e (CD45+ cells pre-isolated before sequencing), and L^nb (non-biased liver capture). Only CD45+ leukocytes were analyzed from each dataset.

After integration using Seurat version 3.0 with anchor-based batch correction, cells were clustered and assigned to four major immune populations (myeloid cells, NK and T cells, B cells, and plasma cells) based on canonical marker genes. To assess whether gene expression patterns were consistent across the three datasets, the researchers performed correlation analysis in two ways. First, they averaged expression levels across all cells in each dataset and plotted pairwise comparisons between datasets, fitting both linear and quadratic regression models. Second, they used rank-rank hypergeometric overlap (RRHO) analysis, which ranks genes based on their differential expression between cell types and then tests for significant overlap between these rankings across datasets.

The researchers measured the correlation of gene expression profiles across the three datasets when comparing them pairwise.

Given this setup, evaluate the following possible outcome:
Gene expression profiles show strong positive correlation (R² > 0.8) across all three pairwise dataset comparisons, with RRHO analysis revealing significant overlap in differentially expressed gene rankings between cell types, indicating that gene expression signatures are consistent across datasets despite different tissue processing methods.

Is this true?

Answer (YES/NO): NO